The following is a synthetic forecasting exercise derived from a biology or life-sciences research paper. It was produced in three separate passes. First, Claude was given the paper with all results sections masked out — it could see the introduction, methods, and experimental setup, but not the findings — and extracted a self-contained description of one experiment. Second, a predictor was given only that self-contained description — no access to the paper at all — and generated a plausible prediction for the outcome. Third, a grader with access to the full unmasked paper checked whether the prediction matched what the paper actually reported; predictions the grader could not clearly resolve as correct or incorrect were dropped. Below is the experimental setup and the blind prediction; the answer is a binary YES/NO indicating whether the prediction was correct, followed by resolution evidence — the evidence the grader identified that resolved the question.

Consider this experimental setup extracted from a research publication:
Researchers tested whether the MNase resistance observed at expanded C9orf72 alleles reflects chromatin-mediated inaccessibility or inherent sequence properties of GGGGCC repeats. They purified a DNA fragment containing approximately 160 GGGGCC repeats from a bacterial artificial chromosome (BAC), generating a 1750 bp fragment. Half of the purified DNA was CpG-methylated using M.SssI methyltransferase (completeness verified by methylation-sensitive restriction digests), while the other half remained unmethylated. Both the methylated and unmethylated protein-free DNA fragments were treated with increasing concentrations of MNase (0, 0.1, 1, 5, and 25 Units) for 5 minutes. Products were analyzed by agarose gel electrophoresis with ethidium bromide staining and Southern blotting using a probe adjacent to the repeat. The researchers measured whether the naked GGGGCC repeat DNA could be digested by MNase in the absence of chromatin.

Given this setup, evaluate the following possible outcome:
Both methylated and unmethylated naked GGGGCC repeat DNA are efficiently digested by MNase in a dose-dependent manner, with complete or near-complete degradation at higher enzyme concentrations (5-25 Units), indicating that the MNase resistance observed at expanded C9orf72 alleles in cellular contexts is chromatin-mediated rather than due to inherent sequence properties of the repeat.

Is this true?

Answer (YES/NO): YES